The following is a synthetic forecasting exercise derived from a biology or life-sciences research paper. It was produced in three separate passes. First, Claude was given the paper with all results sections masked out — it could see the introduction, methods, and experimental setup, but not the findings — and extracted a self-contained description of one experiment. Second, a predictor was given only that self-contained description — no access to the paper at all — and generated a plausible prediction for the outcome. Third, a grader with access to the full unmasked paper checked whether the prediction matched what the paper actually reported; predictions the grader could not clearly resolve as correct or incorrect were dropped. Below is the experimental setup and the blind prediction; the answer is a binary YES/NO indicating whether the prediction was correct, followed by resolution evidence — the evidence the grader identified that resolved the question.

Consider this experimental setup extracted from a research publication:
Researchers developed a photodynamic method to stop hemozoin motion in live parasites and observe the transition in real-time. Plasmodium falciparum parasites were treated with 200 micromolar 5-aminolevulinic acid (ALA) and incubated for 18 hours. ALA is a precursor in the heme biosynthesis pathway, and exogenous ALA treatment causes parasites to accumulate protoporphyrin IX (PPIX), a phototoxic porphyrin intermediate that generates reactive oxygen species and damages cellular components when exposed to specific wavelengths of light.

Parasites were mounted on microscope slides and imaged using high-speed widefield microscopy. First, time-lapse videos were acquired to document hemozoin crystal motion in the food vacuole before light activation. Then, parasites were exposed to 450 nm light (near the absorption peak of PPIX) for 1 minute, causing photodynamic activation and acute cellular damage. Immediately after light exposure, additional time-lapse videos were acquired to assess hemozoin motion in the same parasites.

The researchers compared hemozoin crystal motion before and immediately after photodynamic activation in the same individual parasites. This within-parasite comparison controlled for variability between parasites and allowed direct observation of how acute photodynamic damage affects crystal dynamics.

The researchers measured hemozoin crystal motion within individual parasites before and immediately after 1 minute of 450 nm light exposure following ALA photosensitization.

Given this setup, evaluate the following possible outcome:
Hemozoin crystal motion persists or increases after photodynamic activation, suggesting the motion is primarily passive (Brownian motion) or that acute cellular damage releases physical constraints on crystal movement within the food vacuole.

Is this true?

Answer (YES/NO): NO